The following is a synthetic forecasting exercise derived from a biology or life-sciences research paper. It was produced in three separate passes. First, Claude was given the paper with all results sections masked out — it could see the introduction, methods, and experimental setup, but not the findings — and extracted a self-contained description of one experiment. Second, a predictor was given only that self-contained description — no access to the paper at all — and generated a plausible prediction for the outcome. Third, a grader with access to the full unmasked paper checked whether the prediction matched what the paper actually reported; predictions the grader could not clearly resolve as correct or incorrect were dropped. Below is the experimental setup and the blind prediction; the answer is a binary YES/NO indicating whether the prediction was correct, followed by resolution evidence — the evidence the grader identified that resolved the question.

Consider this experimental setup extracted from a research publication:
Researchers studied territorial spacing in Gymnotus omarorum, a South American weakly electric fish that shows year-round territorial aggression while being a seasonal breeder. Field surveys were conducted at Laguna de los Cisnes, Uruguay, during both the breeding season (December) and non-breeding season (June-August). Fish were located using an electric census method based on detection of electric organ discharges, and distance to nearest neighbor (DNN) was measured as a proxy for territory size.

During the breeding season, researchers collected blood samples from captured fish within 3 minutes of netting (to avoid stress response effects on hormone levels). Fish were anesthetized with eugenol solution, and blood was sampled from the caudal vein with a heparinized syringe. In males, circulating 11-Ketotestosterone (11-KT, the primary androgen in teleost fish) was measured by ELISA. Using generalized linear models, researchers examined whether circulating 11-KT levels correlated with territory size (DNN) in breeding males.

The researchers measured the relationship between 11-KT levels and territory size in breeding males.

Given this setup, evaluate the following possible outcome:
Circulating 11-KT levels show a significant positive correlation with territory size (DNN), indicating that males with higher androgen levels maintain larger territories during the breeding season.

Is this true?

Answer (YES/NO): NO